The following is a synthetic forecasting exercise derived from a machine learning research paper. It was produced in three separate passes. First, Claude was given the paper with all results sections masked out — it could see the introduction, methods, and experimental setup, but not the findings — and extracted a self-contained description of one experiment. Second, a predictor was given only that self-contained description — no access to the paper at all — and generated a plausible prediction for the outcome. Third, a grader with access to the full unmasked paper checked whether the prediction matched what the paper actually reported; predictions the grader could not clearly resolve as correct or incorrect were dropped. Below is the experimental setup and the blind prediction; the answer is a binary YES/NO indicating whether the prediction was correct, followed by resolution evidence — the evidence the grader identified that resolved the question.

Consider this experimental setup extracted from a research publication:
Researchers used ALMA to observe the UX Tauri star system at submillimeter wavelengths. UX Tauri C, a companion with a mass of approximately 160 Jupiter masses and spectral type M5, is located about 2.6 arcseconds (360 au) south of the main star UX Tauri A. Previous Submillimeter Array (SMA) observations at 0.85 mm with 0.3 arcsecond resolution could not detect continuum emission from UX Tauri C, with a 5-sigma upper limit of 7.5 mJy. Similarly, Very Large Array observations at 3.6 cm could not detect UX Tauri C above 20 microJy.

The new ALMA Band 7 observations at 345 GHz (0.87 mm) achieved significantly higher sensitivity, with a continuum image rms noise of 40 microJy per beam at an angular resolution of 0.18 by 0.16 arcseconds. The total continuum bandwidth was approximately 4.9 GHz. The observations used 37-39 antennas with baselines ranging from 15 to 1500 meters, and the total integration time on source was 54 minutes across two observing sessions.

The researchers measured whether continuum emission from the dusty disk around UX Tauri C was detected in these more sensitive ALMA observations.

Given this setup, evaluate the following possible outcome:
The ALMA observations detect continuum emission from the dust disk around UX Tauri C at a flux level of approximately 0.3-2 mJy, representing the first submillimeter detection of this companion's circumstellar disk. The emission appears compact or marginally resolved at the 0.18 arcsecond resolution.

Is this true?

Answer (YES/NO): NO